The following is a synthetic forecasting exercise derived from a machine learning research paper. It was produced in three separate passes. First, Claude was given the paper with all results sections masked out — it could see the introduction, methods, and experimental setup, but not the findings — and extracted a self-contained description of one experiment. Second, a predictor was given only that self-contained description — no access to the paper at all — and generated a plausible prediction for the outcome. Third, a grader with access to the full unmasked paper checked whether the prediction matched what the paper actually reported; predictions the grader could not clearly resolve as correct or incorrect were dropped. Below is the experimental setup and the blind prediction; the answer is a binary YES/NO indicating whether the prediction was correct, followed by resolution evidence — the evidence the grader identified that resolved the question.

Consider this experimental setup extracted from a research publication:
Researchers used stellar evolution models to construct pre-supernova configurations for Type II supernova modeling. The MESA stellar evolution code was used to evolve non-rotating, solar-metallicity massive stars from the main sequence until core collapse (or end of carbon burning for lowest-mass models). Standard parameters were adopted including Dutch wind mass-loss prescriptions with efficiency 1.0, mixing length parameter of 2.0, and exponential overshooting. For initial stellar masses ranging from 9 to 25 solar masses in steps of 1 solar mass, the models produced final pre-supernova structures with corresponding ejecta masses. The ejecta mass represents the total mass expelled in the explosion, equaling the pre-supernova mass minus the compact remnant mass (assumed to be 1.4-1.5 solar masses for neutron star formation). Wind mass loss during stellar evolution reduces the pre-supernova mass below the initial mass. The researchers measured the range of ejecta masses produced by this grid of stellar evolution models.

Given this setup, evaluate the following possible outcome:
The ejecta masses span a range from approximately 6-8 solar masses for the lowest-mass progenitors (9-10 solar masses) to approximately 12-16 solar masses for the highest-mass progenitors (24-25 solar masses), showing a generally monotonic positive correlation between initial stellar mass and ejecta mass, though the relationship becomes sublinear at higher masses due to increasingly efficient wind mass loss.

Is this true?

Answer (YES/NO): YES